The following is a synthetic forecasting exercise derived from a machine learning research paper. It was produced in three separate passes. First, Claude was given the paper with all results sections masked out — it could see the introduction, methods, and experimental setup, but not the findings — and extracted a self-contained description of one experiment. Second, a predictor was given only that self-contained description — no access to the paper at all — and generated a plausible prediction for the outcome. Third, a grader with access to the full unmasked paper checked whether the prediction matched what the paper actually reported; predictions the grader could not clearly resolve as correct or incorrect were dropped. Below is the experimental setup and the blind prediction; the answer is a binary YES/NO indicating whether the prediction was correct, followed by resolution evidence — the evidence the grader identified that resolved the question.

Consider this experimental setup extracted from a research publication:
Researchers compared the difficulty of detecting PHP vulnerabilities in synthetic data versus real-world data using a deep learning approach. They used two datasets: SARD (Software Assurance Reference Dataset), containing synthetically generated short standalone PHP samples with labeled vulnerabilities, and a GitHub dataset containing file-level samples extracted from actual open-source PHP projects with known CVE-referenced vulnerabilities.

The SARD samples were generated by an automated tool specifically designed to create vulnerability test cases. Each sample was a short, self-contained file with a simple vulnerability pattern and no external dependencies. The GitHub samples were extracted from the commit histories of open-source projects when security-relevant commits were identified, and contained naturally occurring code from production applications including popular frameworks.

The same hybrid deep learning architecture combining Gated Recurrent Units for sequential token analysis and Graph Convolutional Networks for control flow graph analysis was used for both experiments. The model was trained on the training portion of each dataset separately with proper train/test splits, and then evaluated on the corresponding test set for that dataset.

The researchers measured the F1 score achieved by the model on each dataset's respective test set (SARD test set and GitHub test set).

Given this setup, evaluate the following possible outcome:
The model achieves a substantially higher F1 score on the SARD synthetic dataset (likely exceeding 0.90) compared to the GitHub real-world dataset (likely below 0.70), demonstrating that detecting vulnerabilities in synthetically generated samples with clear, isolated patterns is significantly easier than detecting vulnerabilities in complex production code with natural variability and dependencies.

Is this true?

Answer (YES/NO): NO